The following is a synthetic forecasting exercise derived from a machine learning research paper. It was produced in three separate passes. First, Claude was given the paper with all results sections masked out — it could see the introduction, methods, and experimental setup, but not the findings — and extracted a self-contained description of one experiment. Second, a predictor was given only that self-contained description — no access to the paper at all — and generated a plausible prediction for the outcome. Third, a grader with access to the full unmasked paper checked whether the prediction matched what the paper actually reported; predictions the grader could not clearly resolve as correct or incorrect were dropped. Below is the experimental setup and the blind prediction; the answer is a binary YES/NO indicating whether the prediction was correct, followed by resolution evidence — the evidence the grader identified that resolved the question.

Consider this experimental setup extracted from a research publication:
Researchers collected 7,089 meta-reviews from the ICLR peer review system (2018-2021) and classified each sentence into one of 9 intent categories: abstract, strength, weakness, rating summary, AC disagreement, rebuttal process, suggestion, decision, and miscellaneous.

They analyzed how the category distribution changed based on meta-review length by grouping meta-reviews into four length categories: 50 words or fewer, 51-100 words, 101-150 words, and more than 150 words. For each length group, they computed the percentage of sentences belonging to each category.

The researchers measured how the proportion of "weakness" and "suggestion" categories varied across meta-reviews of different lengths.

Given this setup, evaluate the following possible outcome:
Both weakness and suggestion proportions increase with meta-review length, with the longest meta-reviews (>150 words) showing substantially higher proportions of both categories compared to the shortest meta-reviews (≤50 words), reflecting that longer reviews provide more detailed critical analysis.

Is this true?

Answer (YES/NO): YES